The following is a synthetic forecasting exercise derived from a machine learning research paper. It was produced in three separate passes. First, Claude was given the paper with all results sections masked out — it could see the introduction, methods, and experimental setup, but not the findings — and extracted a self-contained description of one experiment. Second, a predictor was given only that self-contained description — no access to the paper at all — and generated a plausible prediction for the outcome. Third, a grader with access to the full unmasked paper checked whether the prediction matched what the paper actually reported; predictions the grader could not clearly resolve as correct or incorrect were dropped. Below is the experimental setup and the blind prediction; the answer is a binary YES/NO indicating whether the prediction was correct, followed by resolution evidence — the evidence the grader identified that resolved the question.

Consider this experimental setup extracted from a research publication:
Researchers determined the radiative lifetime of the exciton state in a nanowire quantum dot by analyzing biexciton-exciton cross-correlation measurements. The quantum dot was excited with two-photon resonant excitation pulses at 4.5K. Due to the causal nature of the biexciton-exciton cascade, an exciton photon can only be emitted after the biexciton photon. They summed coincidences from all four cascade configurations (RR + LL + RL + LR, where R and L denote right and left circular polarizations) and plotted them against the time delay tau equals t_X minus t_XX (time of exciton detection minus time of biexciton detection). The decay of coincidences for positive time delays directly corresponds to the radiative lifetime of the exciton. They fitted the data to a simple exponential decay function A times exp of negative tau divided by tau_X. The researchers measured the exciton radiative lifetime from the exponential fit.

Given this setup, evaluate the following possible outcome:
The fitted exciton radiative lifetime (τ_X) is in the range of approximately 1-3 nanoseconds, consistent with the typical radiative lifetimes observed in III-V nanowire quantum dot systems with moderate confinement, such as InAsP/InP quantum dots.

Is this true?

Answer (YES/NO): NO